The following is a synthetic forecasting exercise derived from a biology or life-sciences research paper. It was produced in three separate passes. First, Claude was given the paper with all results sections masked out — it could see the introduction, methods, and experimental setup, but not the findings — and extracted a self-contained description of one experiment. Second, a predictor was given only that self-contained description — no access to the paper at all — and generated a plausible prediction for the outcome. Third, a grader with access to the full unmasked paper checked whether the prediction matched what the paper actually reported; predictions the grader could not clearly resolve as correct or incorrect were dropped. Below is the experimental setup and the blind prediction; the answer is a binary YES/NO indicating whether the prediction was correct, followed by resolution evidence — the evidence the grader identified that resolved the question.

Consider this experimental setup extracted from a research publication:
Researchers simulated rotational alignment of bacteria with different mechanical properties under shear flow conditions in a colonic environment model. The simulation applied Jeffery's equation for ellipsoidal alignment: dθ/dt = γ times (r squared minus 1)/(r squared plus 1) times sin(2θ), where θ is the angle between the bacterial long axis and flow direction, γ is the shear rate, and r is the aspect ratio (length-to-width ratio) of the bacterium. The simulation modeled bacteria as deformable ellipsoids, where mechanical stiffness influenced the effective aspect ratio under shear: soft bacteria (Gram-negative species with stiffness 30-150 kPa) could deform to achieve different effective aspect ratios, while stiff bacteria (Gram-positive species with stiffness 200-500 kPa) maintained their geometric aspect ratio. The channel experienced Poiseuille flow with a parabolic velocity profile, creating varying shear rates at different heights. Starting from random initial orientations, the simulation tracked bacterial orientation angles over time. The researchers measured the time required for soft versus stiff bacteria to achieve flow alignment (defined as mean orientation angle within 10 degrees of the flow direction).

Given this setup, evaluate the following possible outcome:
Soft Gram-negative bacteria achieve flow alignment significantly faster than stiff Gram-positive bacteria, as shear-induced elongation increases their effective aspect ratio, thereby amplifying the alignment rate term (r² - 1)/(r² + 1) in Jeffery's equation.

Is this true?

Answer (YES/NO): NO